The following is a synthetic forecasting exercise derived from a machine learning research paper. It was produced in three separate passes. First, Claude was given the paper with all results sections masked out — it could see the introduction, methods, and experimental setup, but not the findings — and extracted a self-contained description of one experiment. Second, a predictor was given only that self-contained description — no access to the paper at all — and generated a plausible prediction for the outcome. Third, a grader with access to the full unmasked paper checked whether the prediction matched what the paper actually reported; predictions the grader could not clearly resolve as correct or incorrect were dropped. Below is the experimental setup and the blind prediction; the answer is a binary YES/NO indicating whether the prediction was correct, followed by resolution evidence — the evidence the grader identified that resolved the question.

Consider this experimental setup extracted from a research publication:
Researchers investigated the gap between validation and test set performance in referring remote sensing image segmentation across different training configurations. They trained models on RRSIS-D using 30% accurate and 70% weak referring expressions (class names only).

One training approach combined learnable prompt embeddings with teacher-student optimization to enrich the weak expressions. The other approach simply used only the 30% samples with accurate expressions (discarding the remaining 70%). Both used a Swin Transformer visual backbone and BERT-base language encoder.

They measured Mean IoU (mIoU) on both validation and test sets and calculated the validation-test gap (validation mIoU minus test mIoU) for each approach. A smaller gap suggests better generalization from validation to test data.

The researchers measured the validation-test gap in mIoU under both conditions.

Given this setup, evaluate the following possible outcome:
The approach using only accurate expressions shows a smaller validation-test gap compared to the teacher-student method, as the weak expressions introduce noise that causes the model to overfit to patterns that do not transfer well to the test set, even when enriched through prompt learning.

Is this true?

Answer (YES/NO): YES